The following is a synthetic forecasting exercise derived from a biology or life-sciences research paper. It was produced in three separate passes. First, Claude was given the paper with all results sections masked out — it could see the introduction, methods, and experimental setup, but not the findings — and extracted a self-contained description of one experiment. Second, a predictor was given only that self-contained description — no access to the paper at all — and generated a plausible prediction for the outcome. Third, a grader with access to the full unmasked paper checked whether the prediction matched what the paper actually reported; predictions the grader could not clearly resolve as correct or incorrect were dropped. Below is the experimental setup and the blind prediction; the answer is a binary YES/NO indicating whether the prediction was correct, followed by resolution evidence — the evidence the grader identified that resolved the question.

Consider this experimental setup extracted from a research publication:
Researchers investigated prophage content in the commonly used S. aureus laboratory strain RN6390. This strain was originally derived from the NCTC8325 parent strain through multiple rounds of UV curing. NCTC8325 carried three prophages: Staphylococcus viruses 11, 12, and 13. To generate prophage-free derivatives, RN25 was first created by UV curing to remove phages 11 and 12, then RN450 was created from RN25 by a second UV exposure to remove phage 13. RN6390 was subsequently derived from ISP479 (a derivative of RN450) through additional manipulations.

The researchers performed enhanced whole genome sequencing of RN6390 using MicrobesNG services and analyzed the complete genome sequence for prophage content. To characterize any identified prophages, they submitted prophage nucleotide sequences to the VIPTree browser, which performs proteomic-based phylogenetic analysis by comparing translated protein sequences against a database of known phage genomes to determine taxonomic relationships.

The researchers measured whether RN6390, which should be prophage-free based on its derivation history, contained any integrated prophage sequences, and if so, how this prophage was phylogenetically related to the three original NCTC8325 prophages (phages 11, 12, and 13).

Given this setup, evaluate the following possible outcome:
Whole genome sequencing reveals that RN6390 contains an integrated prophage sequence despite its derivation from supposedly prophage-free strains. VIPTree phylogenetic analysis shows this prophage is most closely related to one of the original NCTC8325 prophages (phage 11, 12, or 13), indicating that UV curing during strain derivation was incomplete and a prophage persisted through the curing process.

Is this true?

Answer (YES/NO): NO